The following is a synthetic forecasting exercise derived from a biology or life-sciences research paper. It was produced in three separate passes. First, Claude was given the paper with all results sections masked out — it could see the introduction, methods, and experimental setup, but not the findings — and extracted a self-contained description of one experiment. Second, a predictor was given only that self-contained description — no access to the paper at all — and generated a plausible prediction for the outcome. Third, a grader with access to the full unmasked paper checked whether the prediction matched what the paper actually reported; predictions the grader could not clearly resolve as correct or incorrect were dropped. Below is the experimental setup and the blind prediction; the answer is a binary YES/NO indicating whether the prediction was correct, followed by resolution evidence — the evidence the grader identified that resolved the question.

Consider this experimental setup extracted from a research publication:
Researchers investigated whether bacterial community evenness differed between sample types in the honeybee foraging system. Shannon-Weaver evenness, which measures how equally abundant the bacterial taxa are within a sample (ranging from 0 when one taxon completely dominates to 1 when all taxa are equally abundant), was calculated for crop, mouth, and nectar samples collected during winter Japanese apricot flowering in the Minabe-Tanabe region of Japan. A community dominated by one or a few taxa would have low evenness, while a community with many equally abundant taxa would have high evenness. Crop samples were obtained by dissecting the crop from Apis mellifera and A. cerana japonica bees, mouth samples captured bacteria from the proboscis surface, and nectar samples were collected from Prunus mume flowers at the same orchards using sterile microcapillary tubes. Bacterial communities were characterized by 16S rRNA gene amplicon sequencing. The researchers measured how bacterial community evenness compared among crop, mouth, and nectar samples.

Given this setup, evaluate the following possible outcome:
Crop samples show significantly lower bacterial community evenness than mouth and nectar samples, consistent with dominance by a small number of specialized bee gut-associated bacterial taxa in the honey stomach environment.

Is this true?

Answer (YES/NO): NO